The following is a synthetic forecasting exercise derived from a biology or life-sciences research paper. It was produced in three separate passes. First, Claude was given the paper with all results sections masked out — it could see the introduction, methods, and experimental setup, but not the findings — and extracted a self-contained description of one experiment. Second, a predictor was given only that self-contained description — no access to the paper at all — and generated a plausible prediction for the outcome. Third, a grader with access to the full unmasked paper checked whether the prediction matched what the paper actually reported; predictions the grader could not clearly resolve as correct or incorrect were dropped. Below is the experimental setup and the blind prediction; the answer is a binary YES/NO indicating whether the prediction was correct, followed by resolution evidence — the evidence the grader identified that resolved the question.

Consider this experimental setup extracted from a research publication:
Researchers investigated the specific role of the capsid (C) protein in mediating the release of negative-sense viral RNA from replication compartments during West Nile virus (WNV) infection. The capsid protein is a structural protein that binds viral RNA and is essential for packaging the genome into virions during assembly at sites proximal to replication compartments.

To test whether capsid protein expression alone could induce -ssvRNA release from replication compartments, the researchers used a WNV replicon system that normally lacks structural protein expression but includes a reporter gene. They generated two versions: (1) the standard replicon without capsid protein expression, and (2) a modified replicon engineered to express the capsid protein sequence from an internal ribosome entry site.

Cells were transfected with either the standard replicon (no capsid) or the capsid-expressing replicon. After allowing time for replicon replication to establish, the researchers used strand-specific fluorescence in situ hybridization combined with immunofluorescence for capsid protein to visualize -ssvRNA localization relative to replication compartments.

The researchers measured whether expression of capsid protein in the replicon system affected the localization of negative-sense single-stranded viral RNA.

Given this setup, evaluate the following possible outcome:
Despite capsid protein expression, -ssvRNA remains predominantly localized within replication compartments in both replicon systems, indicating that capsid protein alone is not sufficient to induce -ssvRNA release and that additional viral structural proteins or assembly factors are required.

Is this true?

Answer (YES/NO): NO